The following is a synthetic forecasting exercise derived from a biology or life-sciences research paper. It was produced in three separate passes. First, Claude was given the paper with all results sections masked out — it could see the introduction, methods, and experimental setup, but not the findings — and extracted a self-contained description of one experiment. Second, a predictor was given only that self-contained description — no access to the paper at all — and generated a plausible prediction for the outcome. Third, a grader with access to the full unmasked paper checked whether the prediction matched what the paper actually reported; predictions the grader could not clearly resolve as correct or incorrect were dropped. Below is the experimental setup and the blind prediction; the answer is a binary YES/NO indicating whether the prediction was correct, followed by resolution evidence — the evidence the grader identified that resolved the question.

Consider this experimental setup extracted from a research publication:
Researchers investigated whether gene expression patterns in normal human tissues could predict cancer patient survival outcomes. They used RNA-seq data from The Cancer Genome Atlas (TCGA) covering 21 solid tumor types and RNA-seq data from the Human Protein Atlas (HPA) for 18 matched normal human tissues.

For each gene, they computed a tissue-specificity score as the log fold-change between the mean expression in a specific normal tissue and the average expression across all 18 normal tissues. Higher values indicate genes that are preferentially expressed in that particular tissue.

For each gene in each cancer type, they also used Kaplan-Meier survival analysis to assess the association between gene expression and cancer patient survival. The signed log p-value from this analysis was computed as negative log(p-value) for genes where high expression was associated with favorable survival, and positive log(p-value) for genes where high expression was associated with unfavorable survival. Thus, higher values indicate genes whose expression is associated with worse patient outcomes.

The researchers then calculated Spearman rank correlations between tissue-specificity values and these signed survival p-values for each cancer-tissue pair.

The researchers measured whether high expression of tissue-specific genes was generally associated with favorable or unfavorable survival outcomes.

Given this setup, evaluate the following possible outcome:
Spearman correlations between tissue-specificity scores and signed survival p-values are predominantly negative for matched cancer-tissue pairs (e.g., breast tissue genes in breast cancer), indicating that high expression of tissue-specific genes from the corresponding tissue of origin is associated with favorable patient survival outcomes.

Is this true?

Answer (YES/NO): YES